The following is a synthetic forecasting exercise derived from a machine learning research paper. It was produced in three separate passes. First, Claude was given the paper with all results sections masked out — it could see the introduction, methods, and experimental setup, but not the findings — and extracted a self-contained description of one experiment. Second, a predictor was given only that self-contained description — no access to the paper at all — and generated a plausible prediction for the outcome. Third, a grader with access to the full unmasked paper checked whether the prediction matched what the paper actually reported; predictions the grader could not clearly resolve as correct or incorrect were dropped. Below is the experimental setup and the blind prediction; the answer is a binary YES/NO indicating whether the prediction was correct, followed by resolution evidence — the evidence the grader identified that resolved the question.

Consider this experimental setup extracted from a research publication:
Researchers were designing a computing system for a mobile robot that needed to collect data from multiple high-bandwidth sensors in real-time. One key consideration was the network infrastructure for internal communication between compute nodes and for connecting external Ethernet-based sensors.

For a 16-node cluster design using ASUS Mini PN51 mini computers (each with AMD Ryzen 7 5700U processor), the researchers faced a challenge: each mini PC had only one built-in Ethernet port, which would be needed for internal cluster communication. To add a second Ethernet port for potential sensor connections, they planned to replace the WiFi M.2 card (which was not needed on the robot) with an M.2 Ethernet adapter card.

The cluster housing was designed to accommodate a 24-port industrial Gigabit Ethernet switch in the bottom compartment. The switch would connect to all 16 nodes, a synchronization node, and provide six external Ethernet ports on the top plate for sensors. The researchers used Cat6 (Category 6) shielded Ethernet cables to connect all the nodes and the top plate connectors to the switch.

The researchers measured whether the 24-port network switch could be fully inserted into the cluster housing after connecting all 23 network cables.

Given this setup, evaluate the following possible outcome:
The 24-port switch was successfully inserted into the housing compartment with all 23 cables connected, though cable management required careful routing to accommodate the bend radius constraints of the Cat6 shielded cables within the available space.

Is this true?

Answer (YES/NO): NO